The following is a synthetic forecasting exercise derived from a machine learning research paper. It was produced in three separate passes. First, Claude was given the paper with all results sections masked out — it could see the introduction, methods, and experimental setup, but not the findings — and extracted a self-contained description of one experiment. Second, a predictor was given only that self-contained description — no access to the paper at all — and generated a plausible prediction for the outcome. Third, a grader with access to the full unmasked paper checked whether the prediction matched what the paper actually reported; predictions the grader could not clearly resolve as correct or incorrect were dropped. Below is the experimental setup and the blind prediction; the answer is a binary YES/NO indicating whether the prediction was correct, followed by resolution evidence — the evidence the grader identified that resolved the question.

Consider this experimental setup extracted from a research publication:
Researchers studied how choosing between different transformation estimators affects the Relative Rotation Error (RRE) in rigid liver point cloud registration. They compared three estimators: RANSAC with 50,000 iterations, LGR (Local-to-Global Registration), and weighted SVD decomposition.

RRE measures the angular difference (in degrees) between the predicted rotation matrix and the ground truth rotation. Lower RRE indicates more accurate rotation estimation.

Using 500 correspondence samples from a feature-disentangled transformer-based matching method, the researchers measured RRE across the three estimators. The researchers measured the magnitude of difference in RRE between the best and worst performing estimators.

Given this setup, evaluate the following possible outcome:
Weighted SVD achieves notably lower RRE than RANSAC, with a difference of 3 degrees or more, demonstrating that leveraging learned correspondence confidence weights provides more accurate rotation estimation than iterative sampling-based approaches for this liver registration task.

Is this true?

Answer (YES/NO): NO